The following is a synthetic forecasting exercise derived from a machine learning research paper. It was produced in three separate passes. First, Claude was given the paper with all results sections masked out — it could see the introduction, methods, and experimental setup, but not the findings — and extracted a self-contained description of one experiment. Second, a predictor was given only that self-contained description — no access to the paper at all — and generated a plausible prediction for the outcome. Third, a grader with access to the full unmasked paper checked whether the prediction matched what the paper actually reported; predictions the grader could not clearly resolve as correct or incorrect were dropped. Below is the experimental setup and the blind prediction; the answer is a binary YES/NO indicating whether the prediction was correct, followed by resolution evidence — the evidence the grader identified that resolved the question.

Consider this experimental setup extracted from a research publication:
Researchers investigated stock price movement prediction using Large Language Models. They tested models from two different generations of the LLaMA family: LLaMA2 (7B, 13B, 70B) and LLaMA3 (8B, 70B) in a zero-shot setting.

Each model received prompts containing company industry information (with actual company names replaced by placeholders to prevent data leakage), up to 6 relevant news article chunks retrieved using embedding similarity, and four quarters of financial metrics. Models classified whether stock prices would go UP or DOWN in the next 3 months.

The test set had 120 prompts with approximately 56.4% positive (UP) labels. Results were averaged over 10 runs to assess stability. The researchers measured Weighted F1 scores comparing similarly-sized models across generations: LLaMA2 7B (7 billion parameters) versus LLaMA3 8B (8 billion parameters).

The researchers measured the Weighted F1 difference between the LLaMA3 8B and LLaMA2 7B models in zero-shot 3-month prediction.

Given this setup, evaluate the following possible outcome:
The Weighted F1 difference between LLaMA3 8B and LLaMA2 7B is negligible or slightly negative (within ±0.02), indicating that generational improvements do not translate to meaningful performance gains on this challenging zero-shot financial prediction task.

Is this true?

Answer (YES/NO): NO